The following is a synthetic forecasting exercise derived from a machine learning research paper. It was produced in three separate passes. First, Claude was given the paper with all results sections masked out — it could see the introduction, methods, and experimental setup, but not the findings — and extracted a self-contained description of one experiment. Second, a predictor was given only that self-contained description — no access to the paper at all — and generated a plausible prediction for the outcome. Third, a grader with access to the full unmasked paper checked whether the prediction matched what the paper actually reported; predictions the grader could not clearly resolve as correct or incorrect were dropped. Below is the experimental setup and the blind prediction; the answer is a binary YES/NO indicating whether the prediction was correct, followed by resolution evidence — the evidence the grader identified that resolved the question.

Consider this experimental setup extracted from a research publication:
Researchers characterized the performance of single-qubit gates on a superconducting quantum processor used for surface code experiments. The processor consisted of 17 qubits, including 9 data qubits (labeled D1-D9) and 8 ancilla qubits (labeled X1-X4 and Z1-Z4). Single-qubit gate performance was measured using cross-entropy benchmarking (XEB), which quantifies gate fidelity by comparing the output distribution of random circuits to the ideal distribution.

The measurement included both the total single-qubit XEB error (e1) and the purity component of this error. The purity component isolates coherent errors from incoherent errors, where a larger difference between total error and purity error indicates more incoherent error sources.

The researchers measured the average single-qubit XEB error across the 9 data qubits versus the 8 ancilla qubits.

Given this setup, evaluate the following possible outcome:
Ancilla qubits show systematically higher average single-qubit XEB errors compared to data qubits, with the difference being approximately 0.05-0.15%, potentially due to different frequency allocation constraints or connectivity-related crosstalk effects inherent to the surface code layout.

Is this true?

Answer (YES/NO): NO